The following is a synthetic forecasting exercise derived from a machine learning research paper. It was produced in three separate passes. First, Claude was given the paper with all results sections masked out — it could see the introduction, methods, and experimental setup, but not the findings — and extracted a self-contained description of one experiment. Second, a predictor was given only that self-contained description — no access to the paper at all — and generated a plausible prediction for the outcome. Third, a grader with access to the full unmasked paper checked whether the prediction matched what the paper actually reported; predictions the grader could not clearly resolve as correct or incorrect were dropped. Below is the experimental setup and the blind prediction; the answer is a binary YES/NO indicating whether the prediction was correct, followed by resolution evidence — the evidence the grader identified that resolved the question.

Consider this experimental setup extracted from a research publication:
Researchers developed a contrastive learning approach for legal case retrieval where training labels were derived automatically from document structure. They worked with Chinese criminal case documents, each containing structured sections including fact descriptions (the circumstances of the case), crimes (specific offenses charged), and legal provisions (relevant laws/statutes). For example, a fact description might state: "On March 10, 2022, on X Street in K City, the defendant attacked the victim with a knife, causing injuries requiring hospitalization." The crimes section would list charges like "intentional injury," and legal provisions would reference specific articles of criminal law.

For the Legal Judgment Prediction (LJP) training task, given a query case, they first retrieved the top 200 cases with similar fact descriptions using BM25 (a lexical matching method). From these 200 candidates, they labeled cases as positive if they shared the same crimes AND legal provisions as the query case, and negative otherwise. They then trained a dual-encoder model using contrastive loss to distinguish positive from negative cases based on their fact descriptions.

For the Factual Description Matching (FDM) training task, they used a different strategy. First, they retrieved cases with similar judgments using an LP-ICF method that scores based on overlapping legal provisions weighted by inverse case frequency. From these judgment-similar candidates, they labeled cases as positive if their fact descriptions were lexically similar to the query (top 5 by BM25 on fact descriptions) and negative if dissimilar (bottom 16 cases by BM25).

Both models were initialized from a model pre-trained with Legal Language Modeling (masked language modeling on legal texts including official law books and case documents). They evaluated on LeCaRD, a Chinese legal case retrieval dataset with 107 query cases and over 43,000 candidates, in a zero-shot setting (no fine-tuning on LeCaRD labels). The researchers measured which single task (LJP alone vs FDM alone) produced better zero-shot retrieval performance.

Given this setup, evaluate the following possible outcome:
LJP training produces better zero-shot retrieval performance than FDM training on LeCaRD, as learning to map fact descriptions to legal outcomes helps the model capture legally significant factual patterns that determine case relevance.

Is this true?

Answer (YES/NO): YES